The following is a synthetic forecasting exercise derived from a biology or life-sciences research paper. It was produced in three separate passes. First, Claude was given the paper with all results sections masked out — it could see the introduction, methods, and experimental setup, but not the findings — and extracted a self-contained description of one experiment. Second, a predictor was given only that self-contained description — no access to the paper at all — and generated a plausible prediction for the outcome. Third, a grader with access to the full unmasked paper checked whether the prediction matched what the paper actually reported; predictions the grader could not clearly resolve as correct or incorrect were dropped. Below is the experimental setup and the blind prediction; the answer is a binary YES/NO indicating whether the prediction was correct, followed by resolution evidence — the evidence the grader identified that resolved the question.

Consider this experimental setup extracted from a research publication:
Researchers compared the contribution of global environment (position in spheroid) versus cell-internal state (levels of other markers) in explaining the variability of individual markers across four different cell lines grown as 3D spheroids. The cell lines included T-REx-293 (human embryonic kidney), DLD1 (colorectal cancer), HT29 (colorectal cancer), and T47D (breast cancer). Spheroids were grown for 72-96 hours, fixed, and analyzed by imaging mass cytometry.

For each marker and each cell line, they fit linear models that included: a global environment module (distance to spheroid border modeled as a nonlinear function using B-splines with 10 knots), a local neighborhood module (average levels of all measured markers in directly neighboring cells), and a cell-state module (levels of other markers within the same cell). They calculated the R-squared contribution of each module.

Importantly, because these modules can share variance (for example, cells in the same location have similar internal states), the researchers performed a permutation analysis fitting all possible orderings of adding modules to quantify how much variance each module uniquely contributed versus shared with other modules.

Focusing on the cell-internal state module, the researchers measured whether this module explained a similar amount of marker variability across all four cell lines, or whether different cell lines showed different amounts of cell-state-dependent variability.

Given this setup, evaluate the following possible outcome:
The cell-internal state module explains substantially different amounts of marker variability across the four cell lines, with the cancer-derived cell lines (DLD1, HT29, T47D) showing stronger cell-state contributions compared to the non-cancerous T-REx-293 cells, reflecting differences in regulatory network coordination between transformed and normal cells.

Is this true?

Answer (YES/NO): NO